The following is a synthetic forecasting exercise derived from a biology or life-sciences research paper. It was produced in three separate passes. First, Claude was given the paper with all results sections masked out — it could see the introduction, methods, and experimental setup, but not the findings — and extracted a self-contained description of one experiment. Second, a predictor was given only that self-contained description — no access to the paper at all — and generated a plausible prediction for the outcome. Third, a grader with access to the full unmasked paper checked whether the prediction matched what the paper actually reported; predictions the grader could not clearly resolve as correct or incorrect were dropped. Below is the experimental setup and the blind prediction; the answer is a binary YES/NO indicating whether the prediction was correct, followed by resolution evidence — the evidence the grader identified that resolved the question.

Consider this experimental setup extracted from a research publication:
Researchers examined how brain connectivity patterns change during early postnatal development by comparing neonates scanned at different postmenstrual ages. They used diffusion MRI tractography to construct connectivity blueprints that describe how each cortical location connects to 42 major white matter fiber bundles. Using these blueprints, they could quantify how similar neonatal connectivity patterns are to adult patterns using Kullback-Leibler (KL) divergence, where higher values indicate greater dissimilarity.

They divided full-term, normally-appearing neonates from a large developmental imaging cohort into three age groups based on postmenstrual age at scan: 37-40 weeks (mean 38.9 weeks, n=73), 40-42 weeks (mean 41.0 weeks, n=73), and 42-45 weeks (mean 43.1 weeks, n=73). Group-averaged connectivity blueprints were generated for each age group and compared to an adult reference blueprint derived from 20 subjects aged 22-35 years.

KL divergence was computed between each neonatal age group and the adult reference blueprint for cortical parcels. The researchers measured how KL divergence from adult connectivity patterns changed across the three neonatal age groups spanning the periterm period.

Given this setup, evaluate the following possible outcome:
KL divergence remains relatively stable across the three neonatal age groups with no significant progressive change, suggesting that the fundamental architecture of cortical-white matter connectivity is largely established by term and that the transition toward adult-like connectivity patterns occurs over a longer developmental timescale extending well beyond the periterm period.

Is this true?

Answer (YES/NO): NO